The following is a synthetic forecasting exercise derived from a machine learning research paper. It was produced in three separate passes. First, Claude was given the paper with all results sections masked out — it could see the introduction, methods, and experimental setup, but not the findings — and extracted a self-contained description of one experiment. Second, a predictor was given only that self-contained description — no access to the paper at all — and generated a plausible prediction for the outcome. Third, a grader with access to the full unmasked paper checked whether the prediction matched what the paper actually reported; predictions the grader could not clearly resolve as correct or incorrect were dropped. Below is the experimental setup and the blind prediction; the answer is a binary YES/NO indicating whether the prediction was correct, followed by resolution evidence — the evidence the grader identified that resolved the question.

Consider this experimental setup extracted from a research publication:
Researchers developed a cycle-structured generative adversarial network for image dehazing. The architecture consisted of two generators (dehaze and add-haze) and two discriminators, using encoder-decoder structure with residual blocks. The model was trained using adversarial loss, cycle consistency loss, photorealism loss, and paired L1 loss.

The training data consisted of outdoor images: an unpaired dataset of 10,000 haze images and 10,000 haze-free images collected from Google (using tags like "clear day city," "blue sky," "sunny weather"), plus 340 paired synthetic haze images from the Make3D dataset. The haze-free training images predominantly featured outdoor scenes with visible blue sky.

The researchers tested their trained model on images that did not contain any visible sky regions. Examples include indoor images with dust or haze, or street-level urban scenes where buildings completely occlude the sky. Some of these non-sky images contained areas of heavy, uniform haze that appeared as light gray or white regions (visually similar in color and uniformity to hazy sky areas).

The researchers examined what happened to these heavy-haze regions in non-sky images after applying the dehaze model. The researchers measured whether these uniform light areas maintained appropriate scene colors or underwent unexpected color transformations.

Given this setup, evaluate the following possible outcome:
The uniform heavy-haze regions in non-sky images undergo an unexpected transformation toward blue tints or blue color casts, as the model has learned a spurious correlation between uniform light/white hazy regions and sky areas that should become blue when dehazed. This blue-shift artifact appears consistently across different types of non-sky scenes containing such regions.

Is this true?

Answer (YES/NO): YES